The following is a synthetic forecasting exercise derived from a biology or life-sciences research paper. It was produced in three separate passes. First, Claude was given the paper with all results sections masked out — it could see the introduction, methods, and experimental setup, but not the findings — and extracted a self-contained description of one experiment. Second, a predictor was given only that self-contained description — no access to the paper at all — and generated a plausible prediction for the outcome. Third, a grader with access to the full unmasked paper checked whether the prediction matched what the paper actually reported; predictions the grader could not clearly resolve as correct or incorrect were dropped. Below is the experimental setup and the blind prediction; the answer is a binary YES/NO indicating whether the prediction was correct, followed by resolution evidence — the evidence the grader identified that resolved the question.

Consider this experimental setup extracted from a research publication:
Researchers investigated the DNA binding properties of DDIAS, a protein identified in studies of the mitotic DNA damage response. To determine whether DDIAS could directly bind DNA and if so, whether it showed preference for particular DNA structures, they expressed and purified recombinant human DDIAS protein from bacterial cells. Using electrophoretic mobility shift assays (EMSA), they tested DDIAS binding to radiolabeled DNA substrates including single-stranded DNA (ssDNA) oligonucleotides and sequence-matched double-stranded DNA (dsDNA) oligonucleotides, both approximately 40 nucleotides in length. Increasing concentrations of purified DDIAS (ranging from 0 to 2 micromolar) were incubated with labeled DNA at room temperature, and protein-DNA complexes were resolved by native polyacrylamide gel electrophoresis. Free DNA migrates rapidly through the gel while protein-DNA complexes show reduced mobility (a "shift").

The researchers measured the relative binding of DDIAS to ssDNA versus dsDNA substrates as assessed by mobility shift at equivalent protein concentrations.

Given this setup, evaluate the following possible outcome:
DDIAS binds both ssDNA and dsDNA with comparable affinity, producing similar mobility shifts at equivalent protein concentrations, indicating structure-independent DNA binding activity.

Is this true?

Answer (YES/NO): NO